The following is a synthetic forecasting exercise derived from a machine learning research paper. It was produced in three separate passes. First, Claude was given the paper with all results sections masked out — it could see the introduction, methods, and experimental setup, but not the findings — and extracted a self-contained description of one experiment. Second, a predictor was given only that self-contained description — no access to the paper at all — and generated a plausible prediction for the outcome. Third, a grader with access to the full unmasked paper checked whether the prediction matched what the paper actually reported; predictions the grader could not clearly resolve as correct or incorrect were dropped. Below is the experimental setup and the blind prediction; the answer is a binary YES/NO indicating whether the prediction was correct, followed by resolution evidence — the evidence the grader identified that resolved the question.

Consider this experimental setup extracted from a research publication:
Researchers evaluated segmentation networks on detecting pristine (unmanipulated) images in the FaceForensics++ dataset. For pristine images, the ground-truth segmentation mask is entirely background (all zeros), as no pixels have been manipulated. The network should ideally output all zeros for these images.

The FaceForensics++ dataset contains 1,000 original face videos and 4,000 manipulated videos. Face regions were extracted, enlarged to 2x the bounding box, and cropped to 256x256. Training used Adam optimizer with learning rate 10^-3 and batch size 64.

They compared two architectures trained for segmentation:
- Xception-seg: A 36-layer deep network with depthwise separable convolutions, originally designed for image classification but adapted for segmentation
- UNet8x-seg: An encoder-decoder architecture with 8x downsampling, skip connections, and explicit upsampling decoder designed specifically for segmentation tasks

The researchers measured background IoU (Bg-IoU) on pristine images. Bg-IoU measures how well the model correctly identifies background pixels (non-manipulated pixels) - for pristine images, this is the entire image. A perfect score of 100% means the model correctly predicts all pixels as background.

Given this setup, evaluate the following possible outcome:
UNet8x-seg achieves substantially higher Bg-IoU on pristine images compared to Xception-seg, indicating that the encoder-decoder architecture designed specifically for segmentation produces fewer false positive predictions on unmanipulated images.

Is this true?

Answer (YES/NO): NO